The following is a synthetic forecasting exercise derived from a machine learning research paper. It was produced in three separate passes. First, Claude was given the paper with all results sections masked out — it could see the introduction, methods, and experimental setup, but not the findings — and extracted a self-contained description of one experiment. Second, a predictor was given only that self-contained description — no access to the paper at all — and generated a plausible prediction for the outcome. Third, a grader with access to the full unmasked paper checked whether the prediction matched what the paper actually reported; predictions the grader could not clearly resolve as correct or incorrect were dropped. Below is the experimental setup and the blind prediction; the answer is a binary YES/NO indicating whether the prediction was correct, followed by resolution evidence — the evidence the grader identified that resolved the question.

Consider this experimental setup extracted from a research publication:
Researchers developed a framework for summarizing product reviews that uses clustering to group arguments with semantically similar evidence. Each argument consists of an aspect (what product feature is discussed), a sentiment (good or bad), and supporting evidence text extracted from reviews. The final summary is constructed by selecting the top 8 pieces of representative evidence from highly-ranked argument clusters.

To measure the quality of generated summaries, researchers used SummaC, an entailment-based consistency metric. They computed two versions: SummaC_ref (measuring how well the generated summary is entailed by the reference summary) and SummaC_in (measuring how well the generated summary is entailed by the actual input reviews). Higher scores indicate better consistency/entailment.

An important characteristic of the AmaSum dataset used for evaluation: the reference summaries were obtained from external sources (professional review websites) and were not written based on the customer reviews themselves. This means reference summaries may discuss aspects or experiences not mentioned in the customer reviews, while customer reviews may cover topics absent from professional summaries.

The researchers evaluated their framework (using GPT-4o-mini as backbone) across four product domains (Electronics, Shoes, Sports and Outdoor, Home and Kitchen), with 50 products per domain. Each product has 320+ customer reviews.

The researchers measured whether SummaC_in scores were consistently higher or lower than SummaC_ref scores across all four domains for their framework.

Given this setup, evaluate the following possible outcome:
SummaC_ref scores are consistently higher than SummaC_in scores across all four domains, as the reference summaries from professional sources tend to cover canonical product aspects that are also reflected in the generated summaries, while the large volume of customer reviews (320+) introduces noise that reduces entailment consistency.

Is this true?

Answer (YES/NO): NO